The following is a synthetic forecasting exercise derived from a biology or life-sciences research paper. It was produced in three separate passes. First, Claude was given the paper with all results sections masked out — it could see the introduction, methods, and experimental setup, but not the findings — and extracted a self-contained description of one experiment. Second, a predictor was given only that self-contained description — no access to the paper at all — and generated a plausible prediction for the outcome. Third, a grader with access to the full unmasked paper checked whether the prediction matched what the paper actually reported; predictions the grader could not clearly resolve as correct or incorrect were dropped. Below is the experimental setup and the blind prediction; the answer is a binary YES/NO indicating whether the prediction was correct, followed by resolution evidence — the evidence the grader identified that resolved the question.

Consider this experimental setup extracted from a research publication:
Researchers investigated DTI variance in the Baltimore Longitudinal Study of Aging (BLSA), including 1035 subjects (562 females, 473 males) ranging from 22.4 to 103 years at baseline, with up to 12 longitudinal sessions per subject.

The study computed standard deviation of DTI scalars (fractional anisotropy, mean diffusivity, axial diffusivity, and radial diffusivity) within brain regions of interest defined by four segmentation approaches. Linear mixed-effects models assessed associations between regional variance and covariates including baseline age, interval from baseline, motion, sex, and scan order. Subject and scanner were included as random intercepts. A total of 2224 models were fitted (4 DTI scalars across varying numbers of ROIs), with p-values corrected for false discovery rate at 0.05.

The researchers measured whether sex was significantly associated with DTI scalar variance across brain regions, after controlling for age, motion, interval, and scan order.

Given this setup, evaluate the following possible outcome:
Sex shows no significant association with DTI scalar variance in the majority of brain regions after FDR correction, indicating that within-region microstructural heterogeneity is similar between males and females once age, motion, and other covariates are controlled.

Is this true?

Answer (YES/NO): NO